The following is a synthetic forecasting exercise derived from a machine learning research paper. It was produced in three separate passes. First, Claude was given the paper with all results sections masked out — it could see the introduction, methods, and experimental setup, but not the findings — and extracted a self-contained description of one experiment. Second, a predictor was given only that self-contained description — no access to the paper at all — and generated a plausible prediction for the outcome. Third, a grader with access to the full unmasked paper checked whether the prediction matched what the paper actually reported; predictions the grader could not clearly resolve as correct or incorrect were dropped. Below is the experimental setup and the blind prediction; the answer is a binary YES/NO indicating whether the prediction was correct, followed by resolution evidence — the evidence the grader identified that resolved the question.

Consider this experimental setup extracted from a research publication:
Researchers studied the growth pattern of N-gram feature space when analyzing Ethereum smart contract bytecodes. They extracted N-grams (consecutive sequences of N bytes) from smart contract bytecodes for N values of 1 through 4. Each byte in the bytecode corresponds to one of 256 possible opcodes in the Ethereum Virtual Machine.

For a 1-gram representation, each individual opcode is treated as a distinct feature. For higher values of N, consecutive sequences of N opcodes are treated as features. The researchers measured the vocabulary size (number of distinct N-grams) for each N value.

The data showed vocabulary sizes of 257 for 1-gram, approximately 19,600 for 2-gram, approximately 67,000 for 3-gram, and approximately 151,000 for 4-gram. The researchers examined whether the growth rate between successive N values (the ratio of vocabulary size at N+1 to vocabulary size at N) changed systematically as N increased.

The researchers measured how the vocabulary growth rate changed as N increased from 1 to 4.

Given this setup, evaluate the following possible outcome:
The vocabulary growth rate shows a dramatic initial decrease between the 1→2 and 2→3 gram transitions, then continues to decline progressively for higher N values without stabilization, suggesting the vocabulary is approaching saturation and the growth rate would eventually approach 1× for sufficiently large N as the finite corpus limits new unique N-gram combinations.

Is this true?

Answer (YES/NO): NO